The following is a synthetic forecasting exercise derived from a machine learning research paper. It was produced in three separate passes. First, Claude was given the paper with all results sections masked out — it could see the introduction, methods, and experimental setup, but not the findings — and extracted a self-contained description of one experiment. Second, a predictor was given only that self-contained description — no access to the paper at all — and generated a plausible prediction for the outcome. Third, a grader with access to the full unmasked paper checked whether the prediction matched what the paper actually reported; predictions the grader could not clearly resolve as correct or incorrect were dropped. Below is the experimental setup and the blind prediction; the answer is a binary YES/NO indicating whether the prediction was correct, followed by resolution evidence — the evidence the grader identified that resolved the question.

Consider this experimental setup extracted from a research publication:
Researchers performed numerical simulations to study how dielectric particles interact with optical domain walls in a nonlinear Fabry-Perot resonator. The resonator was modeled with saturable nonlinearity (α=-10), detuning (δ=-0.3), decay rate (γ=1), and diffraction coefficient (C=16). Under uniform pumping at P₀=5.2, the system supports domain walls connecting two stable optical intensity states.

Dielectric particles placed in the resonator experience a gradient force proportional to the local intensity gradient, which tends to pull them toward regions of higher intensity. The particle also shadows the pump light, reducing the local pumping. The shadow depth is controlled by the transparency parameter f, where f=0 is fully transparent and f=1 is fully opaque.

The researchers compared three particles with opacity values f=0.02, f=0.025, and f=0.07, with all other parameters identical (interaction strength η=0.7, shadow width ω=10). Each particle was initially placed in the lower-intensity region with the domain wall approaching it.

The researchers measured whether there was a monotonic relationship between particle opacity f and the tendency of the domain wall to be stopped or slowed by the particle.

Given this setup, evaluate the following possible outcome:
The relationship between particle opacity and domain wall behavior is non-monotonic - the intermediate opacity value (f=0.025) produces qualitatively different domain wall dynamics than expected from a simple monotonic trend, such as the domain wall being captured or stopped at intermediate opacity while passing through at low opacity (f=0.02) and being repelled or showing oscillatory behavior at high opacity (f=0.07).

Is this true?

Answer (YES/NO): NO